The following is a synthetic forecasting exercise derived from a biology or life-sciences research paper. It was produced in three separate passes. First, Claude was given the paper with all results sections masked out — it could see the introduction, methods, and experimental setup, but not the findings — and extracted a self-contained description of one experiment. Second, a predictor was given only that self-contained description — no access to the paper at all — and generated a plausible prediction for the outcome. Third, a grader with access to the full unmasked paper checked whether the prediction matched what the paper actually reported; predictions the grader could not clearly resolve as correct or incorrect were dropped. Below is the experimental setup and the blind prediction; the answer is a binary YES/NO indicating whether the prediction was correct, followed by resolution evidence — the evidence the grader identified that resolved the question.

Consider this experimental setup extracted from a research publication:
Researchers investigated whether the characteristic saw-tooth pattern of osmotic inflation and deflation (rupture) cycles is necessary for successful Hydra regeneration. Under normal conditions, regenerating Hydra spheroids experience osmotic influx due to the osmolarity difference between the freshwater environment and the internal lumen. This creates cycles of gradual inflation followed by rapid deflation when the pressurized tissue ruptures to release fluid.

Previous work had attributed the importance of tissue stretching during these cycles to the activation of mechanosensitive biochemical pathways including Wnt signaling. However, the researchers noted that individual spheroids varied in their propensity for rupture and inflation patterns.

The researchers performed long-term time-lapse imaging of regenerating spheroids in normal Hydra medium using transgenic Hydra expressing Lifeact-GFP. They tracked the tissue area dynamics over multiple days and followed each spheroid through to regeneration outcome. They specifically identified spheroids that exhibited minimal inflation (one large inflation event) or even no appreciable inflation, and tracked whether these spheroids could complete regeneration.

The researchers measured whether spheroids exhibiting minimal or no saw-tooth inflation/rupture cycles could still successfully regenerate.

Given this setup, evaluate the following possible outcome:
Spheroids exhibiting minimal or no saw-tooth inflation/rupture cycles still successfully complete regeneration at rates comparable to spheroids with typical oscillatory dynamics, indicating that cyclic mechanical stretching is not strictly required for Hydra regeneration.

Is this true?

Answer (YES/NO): YES